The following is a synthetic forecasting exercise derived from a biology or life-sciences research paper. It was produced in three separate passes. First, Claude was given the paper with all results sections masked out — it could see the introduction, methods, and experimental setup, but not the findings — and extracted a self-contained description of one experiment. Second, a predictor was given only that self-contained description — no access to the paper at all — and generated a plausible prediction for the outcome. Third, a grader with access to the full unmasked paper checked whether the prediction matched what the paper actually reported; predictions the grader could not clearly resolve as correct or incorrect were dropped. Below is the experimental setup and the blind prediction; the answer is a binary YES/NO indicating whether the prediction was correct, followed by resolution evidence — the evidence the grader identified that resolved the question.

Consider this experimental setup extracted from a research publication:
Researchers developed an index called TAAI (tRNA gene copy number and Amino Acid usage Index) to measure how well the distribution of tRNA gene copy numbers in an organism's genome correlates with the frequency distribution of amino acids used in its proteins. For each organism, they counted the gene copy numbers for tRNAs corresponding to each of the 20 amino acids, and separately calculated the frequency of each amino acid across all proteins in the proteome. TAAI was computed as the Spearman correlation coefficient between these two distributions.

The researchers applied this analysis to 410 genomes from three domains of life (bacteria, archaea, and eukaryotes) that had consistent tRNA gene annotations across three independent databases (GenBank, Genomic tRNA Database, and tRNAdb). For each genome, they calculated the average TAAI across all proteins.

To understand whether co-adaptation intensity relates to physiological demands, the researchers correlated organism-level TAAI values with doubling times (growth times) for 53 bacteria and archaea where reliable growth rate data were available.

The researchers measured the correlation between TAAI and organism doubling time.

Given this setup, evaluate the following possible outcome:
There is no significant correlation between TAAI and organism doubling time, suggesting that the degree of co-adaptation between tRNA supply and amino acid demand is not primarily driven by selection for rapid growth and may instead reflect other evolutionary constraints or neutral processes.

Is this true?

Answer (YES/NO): NO